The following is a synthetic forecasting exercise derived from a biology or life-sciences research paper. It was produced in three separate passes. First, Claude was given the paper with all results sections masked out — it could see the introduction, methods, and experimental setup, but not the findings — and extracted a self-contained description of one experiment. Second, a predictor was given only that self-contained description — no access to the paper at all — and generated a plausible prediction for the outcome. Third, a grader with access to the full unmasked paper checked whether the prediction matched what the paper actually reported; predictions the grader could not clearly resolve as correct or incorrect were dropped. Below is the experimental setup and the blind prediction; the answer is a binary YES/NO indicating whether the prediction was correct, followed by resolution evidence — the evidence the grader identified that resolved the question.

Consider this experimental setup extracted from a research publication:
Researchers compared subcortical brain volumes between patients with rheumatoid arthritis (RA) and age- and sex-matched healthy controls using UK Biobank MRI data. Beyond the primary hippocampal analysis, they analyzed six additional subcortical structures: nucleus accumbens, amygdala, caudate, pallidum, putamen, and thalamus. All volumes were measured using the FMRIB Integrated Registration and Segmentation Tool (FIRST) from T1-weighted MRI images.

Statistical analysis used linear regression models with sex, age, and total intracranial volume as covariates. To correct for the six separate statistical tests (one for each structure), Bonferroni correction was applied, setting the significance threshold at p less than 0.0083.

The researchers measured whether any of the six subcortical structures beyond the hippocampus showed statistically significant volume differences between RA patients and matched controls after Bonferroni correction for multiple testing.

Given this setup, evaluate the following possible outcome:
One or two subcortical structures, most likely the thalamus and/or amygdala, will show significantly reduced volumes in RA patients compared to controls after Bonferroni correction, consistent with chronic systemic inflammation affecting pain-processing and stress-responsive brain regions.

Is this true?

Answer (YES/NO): YES